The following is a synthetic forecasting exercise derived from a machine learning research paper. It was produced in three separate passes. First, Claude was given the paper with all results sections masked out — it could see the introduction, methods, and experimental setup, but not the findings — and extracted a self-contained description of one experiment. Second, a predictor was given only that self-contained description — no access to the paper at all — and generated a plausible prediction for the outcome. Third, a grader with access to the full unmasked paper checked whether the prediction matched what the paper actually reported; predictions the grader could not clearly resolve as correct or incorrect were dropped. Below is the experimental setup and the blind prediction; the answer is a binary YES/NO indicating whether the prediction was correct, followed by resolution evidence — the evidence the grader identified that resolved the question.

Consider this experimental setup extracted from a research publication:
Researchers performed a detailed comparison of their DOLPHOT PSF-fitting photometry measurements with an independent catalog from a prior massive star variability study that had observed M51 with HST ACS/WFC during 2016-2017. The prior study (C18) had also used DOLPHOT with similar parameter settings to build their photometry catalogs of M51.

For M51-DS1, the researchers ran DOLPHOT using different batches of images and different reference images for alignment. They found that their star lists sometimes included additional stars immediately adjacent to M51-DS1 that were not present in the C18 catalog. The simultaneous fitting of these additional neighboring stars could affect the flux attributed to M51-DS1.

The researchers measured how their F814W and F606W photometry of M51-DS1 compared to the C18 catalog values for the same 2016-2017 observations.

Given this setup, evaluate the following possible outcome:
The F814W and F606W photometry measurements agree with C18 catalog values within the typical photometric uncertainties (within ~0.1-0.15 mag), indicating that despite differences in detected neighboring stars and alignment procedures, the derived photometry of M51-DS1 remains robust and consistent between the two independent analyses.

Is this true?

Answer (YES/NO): NO